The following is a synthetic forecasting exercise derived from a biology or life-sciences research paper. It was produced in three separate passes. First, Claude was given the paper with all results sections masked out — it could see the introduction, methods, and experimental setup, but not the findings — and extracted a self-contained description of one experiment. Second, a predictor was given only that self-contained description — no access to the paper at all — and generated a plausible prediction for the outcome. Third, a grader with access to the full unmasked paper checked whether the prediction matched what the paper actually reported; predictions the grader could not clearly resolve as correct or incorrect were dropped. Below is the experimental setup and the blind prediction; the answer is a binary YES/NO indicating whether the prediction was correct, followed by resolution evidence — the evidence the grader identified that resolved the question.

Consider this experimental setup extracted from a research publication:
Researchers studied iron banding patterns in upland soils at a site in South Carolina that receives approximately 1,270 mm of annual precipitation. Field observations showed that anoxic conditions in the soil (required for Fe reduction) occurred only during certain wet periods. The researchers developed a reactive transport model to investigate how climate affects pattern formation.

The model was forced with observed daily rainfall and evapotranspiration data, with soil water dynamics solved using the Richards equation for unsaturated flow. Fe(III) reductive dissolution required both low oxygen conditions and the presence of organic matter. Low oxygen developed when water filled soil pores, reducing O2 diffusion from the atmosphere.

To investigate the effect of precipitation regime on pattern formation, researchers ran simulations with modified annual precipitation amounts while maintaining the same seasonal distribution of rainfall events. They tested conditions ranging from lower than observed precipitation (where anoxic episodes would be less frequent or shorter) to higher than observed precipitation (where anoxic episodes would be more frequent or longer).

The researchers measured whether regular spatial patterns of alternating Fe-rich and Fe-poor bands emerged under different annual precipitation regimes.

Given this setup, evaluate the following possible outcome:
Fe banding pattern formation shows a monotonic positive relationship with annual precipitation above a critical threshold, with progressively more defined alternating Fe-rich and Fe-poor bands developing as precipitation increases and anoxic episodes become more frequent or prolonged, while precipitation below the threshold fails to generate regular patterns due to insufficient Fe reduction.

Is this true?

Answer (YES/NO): NO